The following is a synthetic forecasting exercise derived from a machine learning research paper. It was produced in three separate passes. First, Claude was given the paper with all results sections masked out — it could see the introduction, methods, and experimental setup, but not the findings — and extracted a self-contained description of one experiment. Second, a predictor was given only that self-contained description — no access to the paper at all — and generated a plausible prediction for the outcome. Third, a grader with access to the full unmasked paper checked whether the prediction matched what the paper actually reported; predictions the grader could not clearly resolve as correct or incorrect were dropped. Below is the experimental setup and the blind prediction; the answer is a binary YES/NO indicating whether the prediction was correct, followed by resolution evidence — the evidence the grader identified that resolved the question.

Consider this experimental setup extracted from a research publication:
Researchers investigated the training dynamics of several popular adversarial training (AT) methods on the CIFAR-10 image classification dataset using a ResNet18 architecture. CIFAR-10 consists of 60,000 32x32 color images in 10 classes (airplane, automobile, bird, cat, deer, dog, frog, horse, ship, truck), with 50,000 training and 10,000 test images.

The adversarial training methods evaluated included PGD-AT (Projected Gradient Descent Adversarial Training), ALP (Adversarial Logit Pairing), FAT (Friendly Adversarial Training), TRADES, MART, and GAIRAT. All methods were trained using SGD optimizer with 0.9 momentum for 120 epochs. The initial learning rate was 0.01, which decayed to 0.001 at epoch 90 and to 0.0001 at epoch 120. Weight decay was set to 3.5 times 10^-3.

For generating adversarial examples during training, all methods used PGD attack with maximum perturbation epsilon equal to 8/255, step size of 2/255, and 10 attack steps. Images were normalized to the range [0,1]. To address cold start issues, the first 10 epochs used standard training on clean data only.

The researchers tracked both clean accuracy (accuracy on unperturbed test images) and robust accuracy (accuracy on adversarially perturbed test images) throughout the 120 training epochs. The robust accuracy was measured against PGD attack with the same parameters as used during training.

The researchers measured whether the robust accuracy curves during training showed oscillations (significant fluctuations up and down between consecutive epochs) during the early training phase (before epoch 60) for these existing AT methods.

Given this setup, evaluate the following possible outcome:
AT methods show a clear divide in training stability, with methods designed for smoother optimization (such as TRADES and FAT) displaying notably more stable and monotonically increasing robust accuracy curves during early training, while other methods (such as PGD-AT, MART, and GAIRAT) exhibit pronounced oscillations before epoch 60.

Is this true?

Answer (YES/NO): NO